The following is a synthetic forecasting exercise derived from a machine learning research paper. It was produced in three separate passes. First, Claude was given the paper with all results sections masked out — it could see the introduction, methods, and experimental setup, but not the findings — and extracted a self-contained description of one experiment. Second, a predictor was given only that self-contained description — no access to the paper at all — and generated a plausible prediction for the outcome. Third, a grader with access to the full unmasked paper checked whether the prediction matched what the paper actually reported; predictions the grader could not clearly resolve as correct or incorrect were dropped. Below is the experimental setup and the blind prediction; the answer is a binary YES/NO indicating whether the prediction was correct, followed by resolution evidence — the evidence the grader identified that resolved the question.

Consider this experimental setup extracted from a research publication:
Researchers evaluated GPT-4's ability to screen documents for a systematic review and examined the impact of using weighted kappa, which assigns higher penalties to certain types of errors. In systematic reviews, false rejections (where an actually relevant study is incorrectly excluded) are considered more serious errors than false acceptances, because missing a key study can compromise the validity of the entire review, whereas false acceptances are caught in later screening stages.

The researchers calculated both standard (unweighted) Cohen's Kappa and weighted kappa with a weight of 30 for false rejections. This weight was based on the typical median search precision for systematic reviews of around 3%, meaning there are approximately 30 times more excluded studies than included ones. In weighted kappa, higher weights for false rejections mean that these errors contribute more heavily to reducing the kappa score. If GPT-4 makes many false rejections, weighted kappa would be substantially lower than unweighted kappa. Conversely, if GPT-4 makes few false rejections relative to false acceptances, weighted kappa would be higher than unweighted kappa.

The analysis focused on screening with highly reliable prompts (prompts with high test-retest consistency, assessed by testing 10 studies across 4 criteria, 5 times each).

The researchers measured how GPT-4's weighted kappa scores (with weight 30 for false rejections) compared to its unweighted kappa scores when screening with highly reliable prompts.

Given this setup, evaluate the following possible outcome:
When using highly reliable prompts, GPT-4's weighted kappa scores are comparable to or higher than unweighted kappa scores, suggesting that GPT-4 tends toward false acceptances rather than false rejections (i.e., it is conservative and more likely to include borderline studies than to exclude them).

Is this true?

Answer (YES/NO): YES